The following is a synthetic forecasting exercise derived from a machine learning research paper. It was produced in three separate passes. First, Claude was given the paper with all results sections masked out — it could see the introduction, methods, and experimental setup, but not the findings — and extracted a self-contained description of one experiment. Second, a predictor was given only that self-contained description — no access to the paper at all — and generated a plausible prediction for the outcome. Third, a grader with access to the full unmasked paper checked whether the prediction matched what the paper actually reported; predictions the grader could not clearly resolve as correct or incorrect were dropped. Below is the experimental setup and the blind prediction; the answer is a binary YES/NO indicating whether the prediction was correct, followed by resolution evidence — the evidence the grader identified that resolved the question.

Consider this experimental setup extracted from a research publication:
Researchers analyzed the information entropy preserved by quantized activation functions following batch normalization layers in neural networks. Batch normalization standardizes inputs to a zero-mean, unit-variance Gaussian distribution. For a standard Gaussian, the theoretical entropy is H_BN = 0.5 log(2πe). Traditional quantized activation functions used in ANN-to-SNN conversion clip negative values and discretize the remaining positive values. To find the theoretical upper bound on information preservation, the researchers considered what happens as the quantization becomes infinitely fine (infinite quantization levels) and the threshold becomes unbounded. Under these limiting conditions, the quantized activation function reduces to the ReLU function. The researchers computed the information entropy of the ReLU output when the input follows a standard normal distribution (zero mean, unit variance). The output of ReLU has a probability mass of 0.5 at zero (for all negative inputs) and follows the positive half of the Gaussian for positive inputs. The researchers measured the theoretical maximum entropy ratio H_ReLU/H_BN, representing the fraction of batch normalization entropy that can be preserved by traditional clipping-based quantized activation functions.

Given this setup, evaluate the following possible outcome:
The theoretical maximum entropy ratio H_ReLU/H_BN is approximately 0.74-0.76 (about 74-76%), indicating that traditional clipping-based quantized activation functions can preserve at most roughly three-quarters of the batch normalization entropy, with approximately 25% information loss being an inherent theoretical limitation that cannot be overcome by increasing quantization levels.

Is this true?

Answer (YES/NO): NO